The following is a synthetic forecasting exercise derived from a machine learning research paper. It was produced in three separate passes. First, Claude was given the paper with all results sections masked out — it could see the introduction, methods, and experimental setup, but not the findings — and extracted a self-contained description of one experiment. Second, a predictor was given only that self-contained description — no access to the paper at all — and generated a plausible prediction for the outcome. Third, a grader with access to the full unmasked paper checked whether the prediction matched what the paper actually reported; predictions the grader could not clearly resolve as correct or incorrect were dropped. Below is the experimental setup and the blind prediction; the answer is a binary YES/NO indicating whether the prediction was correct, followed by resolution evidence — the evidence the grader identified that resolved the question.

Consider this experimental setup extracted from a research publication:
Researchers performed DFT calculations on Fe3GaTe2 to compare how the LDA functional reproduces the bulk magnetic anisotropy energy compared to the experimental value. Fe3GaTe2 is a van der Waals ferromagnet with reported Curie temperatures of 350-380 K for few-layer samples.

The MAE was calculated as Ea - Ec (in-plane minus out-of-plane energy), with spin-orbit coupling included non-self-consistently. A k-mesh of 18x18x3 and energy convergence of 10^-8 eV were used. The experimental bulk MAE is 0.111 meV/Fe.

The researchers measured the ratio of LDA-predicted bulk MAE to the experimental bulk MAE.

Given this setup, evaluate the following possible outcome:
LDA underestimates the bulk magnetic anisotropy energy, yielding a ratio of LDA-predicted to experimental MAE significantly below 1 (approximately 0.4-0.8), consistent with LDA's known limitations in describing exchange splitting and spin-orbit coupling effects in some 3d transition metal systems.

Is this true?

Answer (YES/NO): NO